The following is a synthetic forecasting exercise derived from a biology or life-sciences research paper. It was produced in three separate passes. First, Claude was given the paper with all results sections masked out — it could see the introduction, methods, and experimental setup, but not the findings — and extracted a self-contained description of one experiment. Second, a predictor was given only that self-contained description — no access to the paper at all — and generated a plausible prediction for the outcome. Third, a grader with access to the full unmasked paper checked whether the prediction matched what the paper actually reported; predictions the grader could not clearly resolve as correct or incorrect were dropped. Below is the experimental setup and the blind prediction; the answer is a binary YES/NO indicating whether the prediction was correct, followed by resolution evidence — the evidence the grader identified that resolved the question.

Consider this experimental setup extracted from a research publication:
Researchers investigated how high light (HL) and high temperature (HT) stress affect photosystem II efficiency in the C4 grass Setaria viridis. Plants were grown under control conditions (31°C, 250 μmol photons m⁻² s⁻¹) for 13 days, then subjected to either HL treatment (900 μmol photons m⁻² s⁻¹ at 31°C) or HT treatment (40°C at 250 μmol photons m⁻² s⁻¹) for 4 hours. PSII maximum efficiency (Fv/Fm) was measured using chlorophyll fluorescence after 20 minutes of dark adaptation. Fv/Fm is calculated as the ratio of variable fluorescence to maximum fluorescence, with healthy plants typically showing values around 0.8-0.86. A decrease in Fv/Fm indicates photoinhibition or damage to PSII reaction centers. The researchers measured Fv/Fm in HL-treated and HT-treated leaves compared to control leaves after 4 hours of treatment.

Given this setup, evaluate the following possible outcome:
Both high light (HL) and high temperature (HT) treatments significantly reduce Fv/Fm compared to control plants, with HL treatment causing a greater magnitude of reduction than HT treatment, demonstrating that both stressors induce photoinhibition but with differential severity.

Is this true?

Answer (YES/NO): NO